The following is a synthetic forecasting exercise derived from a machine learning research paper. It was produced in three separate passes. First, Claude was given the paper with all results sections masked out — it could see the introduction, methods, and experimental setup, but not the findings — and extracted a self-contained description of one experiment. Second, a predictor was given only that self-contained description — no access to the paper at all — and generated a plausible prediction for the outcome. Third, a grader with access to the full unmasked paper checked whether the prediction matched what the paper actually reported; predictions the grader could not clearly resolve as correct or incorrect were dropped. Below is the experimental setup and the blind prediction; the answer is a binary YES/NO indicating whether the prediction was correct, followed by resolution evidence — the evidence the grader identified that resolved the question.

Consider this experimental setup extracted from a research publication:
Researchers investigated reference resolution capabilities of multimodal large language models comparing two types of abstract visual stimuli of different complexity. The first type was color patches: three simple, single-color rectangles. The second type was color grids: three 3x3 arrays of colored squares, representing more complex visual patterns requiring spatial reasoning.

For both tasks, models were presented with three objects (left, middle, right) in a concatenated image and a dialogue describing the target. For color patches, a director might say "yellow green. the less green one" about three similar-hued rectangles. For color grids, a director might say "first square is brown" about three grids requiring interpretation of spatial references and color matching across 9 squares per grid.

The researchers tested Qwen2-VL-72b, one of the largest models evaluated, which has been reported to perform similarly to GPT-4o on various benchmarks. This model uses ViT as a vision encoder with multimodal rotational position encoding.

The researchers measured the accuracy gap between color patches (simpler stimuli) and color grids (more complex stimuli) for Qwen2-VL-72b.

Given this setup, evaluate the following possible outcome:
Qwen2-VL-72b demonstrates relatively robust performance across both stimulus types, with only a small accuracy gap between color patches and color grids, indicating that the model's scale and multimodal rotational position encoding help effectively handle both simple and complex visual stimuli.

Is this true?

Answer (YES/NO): NO